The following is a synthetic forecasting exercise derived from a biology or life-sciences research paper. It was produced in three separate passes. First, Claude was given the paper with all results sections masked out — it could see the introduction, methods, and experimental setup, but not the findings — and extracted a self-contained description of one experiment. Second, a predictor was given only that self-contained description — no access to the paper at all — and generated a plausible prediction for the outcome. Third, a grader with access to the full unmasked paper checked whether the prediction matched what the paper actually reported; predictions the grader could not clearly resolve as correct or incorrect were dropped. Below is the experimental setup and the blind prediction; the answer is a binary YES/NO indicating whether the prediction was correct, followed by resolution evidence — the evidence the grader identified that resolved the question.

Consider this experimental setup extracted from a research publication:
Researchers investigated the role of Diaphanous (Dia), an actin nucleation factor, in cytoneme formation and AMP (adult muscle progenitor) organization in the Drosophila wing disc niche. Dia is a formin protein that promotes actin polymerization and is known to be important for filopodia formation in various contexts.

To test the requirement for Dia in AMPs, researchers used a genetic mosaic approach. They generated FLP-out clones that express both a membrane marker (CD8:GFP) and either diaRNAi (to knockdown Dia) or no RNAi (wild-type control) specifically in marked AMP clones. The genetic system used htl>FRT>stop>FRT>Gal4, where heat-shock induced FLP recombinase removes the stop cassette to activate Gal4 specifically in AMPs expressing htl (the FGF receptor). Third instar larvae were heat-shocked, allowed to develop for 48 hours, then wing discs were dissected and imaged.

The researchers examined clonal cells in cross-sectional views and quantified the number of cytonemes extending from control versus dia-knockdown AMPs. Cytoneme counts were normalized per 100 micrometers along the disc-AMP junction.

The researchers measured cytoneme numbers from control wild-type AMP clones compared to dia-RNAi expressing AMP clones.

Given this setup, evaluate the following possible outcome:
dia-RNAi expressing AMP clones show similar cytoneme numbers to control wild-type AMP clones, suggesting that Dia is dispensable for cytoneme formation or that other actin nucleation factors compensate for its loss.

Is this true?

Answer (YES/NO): NO